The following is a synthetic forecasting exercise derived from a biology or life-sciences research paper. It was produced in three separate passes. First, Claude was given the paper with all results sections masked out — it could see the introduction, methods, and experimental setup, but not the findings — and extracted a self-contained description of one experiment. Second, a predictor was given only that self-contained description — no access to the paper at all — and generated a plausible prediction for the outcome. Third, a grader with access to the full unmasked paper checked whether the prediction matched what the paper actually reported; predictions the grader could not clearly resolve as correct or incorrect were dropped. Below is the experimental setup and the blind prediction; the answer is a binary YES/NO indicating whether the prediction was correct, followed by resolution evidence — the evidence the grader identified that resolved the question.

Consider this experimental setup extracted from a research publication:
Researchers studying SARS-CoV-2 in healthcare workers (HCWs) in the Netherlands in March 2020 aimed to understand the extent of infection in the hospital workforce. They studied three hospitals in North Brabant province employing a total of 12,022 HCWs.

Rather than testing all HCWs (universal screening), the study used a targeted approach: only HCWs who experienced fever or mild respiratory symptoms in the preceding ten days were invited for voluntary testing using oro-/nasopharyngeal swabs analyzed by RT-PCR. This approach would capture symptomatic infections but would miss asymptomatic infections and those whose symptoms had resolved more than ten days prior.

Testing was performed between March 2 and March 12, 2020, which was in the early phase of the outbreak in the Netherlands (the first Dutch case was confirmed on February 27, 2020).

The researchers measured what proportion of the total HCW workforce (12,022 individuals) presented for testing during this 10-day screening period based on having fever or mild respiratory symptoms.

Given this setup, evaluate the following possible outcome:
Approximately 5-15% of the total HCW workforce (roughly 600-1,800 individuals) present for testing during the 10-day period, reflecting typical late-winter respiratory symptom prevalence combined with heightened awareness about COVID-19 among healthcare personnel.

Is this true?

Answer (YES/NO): YES